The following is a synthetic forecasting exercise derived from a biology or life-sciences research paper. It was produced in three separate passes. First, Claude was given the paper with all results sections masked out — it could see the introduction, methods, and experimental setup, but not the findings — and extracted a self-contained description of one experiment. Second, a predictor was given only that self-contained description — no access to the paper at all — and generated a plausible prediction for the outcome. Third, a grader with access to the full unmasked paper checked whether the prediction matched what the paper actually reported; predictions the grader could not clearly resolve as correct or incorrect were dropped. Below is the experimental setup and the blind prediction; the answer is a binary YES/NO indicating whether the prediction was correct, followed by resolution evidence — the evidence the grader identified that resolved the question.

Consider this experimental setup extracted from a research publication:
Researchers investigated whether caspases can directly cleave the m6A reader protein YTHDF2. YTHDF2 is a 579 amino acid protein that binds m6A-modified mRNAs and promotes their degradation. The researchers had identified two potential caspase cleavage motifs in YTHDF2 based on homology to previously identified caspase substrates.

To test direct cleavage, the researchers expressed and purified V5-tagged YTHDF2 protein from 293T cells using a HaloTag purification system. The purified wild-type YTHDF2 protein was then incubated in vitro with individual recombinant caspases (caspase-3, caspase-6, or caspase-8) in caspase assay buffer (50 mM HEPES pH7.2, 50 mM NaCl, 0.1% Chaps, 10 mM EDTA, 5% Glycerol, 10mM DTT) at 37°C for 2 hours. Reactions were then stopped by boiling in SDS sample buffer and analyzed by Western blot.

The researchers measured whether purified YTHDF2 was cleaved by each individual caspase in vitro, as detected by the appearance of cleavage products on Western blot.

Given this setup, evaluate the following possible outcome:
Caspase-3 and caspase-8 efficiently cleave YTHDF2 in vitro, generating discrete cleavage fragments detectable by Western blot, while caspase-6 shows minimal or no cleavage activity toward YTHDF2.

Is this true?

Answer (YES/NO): NO